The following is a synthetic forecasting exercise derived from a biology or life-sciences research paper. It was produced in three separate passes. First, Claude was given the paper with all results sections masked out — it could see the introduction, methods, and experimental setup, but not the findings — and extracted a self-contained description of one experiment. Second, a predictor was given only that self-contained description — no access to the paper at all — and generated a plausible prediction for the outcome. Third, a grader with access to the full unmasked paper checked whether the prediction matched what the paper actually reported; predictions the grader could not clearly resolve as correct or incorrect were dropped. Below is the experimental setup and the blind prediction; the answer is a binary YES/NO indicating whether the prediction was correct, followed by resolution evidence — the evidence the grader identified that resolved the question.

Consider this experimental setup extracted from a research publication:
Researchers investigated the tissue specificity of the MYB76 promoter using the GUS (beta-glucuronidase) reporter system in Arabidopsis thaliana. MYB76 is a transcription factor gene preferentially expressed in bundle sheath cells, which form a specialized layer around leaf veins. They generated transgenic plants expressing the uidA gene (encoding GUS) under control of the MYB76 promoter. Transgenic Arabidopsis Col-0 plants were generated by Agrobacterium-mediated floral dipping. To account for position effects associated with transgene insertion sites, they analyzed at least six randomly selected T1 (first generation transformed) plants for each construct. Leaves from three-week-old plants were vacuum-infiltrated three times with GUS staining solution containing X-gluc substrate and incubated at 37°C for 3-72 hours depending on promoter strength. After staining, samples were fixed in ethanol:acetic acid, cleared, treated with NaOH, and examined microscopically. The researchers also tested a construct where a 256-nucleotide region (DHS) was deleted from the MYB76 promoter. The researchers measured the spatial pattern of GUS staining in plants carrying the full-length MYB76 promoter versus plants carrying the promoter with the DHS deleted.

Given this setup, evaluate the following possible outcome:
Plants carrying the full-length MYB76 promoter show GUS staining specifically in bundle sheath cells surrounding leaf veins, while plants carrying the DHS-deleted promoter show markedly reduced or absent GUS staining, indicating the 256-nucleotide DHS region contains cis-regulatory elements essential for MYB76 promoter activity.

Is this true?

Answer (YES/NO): YES